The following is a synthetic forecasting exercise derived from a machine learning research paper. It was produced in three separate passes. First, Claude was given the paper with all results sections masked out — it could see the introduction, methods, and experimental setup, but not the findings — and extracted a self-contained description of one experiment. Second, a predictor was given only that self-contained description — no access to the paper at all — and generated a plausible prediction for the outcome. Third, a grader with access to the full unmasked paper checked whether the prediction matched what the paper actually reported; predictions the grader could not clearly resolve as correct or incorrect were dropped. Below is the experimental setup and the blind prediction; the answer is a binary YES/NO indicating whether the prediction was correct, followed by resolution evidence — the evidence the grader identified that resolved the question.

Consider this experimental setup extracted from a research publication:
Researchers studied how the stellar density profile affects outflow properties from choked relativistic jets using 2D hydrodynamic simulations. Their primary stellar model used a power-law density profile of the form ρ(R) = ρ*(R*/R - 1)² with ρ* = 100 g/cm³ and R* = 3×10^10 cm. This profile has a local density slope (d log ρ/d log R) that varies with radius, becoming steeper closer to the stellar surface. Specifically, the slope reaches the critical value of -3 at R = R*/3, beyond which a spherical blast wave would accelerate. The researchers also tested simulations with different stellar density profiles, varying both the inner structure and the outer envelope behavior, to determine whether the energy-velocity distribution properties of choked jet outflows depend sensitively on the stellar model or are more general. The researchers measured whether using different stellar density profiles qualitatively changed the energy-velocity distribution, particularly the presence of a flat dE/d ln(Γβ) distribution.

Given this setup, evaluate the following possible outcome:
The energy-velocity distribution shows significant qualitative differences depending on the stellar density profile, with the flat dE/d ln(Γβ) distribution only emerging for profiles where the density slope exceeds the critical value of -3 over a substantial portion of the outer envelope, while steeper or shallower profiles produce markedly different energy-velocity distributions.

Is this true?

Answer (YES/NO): NO